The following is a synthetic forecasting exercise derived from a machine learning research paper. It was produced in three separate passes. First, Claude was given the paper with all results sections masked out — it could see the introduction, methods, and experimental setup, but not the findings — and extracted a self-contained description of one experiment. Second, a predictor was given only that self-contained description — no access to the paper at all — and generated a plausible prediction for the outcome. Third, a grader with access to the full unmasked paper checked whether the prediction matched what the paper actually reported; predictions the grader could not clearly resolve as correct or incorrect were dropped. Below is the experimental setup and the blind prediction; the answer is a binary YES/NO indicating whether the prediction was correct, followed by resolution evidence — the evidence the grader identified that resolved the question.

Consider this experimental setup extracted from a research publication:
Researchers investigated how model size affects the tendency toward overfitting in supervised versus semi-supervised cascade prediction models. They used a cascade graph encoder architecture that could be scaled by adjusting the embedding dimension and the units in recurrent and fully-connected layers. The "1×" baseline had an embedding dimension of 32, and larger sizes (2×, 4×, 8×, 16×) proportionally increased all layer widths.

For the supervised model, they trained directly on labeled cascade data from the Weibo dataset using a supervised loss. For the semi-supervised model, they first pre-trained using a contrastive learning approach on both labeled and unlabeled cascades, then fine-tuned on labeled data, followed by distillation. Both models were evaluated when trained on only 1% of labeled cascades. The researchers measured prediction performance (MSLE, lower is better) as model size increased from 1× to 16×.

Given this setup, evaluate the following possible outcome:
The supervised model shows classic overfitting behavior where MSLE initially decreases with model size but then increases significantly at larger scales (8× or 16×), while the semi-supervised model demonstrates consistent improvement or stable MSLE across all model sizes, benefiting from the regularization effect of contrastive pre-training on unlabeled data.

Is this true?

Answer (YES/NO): YES